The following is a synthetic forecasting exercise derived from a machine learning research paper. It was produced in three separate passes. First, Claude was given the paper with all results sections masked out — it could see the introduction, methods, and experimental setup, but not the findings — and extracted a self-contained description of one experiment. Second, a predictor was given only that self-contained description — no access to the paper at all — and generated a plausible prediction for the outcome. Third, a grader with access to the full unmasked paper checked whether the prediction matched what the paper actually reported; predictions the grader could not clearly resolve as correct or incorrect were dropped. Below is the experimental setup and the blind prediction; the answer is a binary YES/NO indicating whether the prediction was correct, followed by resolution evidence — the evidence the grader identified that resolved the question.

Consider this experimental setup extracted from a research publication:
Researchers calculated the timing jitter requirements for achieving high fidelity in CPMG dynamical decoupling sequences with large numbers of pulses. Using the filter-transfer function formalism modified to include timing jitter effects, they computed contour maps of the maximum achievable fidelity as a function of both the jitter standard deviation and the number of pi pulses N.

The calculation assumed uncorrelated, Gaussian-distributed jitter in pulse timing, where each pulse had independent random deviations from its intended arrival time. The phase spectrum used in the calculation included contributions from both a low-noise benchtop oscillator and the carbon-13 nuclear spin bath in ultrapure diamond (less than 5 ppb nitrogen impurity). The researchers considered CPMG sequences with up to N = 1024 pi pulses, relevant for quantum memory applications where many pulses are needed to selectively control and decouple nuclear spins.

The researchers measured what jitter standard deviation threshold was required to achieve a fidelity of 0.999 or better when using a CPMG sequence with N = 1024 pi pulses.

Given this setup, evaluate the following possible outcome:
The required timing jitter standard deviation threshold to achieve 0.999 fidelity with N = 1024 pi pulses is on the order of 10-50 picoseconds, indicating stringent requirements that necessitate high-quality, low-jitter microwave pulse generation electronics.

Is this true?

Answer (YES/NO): NO